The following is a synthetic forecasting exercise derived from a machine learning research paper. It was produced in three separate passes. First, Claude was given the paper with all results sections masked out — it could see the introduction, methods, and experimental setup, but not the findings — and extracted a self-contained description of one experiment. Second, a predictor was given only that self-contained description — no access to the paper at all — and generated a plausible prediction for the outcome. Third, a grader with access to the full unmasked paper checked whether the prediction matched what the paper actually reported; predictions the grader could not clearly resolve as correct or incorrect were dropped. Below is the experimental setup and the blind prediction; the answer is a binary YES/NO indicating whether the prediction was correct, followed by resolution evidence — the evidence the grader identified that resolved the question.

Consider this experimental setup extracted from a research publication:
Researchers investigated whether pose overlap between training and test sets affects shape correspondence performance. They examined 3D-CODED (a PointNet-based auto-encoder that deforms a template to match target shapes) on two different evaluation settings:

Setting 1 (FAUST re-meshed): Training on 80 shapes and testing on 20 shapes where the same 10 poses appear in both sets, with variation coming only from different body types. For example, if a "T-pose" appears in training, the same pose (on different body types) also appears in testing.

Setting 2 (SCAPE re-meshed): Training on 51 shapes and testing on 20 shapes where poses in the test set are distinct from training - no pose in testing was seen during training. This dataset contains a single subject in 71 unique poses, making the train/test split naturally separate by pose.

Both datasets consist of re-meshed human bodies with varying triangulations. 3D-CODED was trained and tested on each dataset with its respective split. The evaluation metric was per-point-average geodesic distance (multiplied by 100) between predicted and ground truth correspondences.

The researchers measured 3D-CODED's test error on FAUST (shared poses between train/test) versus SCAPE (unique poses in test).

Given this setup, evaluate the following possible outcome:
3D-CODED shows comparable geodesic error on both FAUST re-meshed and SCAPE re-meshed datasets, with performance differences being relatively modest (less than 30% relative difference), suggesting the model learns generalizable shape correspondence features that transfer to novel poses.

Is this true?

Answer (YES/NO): NO